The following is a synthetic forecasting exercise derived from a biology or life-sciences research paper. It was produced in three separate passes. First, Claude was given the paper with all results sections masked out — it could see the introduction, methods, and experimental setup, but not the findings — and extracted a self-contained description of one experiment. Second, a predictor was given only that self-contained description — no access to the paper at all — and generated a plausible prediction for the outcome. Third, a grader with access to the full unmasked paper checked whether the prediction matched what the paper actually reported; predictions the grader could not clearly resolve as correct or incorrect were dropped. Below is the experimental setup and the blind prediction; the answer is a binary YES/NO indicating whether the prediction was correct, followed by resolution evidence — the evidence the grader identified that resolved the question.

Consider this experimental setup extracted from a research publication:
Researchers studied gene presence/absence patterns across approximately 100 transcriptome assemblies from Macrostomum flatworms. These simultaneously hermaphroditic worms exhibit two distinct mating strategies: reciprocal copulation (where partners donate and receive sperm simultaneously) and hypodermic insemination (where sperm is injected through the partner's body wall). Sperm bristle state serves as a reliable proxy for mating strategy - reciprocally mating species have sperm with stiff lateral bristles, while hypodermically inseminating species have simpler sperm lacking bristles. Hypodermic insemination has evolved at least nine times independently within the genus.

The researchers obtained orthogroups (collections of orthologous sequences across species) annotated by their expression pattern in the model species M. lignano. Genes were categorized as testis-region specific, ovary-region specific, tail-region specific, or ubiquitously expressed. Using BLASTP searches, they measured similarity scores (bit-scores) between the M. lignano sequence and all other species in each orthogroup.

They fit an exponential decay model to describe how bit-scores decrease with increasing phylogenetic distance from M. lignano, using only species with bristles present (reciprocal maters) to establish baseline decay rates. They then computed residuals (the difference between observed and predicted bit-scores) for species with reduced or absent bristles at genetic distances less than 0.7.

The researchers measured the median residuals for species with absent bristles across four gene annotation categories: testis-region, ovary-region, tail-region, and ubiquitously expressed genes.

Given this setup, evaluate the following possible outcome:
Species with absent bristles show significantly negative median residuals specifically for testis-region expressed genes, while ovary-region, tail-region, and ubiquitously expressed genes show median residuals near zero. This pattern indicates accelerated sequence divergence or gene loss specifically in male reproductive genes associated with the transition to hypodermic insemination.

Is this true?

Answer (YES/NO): YES